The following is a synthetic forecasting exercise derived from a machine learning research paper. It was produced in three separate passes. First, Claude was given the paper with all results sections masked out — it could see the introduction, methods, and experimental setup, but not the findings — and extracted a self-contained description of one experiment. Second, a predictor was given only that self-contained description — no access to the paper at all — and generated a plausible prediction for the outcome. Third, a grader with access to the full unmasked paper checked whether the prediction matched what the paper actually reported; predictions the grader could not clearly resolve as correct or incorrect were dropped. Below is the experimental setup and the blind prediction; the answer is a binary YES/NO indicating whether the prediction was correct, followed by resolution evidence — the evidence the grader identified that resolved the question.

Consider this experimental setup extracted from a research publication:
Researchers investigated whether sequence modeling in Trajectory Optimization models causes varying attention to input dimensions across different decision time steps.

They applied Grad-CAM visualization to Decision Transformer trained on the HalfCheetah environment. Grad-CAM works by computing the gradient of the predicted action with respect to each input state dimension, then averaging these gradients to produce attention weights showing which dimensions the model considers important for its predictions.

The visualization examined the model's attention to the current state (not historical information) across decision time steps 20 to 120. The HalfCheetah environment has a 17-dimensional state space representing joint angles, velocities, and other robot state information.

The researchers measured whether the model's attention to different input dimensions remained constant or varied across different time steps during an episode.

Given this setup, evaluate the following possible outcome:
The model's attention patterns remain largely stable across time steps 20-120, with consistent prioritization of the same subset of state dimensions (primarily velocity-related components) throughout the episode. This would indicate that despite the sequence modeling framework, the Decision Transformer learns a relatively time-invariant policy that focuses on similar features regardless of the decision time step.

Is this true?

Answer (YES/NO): NO